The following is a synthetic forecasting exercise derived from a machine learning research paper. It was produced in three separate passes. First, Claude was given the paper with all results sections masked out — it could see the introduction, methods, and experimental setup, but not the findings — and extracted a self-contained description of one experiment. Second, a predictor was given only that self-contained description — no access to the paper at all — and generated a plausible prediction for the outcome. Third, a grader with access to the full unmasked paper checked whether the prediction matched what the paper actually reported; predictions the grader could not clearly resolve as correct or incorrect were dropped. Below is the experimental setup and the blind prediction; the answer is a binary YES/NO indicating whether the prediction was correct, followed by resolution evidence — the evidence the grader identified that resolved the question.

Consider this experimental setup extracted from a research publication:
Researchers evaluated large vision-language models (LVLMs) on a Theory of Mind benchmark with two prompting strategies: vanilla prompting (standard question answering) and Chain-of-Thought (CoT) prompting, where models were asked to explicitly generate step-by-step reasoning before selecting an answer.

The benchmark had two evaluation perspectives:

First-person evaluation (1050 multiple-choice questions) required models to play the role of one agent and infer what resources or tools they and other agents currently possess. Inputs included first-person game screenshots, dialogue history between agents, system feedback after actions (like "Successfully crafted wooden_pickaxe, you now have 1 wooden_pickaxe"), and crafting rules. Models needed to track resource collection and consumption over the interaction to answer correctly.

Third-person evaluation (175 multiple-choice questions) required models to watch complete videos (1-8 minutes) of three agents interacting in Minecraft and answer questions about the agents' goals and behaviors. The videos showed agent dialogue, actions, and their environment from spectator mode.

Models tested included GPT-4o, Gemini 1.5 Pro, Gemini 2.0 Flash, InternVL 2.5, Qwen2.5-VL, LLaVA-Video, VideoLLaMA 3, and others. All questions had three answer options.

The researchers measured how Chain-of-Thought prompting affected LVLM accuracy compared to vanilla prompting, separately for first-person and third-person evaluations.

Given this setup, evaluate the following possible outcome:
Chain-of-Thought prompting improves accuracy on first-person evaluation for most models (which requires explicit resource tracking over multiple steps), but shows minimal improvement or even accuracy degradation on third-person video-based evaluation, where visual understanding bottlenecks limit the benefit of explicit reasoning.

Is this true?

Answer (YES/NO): YES